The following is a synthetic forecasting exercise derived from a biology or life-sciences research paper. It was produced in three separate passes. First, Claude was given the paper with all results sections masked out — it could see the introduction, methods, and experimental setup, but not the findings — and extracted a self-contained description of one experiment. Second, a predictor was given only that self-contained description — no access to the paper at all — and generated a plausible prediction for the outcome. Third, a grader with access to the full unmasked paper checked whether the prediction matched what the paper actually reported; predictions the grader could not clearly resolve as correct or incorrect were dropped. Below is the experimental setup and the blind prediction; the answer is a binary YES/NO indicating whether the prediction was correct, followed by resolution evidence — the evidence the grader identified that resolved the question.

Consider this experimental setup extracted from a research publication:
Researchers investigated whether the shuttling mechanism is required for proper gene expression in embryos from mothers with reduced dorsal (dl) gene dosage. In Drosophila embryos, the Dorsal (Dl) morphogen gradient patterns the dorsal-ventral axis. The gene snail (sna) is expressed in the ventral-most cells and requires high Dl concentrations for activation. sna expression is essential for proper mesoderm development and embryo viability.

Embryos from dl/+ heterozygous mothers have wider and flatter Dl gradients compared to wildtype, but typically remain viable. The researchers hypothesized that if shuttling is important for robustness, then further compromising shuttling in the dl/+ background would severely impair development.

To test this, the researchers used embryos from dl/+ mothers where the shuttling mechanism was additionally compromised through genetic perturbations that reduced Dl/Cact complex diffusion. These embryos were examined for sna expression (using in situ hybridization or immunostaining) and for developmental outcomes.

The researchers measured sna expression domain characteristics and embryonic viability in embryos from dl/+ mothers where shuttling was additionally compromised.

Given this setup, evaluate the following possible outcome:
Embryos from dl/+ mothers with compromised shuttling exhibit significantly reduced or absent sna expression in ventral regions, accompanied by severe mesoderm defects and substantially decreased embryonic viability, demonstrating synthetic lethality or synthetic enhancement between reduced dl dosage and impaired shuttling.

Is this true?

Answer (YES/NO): YES